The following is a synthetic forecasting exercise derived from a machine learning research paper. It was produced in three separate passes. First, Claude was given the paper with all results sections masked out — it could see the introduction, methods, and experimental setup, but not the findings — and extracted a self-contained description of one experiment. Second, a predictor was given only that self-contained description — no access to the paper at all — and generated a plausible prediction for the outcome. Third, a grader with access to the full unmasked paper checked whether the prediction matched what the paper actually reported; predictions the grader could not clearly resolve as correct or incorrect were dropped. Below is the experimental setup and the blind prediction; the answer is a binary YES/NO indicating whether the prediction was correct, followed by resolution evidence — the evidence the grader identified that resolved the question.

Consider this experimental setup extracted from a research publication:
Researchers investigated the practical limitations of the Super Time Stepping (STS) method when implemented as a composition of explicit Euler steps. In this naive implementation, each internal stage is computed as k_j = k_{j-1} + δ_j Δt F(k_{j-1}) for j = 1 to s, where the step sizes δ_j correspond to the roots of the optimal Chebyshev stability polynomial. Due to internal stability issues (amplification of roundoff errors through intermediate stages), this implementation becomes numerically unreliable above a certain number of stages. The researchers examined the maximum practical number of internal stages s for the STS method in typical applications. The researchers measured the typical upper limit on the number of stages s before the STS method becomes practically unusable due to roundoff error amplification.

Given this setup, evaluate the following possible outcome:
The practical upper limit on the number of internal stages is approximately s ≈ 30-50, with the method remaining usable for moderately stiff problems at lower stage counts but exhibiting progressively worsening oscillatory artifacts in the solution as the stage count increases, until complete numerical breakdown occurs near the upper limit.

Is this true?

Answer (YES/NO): NO